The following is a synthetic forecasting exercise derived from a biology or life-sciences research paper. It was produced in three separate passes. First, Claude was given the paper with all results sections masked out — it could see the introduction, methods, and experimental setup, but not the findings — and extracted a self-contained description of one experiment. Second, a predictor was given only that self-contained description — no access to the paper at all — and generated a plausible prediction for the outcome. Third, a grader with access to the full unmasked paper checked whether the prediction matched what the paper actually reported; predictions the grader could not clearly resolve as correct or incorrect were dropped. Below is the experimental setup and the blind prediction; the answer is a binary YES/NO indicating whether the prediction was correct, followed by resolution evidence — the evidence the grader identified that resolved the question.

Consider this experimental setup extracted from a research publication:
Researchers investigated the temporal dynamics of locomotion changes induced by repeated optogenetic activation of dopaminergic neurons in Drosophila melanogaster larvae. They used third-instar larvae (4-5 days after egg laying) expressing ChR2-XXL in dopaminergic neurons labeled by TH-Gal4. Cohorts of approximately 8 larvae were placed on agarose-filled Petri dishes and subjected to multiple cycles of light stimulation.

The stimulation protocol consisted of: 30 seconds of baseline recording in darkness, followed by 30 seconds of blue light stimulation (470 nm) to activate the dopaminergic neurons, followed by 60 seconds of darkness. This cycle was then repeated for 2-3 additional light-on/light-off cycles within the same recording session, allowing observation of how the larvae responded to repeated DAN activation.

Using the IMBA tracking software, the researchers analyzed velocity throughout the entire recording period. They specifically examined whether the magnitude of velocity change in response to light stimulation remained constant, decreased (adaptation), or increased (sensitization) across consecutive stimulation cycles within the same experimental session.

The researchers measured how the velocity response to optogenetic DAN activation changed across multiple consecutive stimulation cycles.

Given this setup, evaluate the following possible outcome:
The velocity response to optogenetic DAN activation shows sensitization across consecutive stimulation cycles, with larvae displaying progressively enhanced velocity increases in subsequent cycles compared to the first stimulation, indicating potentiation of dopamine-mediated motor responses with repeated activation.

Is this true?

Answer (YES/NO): NO